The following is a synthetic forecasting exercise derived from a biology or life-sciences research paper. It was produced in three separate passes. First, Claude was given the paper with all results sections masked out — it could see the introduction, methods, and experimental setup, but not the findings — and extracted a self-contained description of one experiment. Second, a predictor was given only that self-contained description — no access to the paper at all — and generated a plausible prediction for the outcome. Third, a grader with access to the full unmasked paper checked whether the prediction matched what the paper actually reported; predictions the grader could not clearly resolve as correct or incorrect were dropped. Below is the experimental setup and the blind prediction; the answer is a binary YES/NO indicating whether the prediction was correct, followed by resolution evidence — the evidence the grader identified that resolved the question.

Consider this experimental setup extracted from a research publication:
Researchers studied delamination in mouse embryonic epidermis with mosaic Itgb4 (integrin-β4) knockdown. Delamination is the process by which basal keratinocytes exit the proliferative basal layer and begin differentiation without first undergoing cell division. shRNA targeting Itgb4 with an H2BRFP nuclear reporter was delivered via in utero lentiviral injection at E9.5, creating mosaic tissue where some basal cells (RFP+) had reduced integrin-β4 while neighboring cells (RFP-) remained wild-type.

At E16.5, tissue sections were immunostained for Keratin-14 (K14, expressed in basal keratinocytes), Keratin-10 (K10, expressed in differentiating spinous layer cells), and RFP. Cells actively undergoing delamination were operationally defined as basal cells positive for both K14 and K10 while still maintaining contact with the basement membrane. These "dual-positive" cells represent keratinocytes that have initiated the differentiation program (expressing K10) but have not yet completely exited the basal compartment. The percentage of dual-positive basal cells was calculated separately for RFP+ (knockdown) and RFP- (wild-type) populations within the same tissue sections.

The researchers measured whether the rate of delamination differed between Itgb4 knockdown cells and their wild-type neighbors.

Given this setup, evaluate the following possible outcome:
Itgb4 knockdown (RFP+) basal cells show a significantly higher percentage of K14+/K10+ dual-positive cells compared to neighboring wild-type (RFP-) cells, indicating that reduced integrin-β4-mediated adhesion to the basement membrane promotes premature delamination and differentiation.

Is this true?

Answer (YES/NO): YES